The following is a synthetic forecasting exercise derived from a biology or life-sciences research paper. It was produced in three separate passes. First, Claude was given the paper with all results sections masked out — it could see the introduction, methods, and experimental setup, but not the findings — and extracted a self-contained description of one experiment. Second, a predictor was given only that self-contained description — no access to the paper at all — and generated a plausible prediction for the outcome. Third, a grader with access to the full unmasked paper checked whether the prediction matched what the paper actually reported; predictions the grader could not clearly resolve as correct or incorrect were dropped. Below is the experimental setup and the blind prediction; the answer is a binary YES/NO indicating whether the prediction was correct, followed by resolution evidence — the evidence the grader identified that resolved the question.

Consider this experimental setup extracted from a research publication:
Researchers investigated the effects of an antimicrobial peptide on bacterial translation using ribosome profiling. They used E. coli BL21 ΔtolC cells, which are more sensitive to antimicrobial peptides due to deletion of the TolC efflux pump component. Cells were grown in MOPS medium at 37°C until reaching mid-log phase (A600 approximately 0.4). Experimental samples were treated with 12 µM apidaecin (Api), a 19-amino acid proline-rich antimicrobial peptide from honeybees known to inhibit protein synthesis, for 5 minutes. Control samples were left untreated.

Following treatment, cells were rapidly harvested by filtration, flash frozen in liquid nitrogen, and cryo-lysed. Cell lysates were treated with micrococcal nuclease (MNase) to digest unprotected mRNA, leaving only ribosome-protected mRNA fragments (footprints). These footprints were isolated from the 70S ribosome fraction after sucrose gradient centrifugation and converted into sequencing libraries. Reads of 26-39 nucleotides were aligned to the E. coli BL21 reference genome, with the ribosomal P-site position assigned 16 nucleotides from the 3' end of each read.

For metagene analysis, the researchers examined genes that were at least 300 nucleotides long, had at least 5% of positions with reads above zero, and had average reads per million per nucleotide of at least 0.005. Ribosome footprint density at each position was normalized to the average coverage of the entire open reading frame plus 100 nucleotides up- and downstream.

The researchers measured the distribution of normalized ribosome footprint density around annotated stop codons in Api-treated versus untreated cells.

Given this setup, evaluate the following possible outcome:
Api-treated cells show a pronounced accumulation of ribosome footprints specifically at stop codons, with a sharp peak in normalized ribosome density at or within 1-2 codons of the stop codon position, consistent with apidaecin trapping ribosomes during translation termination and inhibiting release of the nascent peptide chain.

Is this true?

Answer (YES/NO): YES